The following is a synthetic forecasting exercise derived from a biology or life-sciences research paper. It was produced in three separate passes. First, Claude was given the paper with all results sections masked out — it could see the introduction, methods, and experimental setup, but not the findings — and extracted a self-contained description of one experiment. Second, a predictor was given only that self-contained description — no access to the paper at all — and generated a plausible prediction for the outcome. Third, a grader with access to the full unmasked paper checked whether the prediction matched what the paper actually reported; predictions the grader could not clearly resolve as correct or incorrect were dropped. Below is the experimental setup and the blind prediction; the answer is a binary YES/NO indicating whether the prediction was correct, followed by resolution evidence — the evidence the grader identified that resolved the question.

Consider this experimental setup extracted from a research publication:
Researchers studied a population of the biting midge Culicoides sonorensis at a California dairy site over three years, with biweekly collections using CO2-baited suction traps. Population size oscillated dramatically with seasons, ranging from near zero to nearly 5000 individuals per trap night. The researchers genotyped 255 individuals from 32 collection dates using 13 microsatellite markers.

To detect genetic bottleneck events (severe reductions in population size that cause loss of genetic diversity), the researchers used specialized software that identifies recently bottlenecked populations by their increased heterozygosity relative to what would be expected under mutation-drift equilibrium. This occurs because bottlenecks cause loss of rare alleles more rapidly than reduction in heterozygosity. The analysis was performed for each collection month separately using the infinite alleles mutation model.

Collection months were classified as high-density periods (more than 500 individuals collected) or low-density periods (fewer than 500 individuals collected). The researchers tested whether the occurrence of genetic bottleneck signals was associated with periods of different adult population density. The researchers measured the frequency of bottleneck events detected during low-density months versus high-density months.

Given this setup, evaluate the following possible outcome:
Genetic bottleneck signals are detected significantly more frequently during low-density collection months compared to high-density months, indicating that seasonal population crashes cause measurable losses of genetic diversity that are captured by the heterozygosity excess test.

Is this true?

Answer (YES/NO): YES